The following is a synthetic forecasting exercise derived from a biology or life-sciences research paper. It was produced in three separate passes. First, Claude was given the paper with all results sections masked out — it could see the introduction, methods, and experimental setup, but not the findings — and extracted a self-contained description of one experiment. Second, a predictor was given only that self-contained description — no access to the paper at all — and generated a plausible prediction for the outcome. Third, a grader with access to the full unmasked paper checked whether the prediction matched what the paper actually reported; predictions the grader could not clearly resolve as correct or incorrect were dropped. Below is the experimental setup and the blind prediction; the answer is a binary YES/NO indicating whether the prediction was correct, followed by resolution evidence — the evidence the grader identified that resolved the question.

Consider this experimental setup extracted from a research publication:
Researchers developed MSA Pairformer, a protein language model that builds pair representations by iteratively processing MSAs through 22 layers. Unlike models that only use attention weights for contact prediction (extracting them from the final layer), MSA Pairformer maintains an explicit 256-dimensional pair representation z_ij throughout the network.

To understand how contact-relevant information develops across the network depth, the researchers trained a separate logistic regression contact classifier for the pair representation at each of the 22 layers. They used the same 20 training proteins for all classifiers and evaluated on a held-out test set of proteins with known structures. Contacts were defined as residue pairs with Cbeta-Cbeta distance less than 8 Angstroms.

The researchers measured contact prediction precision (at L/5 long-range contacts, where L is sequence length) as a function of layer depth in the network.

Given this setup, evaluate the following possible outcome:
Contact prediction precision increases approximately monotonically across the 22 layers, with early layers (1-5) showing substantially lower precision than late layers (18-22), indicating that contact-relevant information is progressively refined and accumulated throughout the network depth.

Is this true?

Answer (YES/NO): NO